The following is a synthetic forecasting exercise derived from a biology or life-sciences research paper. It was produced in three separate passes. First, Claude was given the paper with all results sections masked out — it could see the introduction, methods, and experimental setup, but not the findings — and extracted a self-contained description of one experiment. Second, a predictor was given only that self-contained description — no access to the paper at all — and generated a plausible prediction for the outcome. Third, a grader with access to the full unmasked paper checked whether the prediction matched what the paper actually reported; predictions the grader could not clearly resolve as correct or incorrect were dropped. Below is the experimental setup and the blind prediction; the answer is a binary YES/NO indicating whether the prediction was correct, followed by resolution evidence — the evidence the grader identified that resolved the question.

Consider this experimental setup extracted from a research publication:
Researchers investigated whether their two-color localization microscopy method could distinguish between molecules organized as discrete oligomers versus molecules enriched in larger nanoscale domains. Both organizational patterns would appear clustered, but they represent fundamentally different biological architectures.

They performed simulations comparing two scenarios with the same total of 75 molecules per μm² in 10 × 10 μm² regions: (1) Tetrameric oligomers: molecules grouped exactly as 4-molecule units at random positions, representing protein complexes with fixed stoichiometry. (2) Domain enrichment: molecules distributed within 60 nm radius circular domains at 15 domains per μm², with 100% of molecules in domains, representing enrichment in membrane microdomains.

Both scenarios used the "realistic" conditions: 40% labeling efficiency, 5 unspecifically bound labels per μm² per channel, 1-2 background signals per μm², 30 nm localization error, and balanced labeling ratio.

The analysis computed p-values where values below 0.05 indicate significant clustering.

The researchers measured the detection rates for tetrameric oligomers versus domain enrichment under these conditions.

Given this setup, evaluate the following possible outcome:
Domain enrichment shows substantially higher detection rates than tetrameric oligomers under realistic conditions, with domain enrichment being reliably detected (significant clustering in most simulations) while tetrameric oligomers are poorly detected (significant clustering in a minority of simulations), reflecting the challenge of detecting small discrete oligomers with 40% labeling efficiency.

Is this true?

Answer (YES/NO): NO